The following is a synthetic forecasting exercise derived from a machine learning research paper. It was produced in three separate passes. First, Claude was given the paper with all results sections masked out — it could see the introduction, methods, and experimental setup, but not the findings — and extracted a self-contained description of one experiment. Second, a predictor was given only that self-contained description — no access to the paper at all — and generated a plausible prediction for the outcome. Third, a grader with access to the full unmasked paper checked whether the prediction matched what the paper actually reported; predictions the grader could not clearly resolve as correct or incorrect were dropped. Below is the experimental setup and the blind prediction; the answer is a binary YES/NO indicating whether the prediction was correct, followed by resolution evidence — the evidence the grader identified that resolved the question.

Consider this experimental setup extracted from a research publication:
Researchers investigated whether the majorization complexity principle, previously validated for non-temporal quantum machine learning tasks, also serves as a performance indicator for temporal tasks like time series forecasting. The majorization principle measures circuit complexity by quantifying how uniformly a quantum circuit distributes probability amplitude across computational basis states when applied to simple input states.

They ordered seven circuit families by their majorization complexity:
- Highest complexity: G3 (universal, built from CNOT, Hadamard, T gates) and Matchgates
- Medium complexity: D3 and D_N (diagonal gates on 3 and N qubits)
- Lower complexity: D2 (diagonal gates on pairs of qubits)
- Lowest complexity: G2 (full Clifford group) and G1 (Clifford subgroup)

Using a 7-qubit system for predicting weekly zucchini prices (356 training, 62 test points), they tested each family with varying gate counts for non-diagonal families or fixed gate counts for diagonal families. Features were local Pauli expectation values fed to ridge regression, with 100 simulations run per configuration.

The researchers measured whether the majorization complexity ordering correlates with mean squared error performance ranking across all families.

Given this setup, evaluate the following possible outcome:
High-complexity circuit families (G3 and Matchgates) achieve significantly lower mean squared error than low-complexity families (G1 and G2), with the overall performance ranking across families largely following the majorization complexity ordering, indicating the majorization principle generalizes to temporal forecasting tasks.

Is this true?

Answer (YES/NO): YES